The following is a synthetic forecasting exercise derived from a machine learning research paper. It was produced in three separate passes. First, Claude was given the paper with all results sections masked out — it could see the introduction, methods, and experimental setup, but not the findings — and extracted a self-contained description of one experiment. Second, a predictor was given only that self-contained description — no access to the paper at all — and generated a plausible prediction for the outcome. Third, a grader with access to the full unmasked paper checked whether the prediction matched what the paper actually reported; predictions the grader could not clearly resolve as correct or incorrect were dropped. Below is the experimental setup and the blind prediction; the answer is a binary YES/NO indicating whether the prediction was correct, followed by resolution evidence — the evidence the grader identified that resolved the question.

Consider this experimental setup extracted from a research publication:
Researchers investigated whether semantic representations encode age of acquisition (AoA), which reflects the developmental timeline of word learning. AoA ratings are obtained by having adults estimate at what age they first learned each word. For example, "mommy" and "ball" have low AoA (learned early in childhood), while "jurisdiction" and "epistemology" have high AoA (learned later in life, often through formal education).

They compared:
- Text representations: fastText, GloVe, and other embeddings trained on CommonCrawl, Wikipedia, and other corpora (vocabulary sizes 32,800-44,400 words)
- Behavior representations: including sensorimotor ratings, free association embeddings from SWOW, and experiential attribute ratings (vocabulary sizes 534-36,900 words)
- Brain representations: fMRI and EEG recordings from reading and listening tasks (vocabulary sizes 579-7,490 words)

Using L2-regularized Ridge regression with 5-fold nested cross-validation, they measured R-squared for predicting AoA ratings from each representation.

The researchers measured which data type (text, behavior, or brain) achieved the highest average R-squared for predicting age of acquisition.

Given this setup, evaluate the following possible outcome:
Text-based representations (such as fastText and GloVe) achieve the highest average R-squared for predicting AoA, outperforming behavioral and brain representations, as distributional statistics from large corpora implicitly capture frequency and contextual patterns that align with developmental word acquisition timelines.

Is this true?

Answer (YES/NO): YES